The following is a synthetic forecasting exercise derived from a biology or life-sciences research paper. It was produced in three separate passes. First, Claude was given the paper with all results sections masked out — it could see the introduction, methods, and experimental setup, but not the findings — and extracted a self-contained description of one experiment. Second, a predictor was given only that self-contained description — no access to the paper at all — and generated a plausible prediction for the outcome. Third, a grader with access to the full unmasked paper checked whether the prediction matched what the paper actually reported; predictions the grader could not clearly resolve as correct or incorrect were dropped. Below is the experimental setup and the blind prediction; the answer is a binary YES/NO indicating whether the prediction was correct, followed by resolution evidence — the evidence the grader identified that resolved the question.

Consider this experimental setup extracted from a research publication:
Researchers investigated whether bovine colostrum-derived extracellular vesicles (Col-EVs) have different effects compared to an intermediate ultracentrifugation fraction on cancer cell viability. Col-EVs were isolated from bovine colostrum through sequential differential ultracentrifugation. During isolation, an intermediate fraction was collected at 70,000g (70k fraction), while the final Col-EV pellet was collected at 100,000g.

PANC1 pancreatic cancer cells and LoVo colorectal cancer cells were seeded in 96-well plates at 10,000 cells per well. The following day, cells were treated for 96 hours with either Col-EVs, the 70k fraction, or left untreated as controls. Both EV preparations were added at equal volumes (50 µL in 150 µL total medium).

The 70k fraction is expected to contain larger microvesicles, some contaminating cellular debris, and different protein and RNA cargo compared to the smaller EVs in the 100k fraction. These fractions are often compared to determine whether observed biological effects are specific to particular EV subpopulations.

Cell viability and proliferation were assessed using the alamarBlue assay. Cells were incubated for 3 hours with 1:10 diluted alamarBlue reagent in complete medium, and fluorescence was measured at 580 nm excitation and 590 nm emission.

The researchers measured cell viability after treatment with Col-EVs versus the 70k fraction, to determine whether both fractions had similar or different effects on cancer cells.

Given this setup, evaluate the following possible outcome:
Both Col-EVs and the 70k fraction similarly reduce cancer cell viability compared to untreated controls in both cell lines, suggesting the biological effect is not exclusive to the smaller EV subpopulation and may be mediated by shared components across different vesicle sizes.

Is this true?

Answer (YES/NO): NO